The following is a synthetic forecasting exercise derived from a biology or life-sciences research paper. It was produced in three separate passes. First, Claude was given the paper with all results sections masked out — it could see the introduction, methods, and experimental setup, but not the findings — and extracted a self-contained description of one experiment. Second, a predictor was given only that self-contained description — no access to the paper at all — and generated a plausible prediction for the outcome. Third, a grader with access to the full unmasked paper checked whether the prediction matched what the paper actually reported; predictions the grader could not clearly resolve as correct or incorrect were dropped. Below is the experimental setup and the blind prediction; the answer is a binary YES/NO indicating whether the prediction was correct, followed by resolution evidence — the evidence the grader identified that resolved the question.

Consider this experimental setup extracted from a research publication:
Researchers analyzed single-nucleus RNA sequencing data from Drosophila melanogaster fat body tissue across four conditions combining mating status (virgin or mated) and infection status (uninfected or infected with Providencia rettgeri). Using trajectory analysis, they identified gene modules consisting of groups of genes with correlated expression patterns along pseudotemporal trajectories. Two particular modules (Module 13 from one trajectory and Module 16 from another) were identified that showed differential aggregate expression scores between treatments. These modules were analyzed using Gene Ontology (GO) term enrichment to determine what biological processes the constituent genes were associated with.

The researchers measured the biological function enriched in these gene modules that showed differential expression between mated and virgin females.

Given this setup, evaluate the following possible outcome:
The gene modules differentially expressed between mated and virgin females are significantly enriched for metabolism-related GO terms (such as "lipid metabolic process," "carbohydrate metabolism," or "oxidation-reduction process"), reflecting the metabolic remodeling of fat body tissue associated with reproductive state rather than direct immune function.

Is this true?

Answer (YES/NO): NO